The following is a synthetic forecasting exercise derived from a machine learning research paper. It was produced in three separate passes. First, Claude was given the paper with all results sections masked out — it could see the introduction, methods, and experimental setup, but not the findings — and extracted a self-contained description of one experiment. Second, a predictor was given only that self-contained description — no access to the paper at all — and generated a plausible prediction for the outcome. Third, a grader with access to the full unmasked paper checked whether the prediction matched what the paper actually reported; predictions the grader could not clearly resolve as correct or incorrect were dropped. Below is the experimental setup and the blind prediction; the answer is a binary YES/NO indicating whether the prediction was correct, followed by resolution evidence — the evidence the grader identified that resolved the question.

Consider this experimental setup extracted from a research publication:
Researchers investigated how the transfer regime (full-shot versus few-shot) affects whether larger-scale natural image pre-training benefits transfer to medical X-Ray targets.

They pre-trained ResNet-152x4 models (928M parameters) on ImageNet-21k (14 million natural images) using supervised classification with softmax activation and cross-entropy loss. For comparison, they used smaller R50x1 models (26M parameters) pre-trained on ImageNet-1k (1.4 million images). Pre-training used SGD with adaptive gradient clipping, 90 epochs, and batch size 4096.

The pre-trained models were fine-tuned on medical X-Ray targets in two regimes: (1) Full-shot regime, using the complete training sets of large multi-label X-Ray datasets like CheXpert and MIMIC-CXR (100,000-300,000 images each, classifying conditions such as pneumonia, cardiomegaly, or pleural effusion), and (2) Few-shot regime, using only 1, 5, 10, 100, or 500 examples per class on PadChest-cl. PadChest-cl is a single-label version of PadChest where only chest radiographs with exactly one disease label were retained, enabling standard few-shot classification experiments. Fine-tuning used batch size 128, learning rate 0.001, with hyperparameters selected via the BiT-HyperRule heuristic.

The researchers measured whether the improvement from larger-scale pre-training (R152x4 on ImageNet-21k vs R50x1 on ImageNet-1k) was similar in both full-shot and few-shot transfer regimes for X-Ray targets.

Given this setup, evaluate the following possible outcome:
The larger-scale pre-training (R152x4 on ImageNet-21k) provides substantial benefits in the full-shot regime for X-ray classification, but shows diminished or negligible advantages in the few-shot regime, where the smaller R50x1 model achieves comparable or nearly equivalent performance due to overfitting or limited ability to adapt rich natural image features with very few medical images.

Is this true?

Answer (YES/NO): YES